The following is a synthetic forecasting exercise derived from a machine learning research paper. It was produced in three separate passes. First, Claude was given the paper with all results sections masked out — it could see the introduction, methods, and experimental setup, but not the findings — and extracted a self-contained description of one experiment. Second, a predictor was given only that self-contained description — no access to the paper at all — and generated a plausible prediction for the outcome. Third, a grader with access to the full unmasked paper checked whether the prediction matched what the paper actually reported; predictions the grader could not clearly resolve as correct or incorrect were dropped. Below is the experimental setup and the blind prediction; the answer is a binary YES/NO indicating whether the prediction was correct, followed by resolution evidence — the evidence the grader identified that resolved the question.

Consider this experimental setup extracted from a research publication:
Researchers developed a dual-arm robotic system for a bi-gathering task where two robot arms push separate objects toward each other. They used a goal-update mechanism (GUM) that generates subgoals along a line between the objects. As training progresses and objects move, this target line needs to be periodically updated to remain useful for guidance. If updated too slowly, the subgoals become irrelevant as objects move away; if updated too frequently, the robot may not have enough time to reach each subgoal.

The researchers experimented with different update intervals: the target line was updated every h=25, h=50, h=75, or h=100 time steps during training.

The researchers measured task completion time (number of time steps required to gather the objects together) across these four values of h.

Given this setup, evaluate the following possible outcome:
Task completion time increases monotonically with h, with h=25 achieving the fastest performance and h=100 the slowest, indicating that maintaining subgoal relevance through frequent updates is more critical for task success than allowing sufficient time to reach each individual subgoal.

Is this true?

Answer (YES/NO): NO